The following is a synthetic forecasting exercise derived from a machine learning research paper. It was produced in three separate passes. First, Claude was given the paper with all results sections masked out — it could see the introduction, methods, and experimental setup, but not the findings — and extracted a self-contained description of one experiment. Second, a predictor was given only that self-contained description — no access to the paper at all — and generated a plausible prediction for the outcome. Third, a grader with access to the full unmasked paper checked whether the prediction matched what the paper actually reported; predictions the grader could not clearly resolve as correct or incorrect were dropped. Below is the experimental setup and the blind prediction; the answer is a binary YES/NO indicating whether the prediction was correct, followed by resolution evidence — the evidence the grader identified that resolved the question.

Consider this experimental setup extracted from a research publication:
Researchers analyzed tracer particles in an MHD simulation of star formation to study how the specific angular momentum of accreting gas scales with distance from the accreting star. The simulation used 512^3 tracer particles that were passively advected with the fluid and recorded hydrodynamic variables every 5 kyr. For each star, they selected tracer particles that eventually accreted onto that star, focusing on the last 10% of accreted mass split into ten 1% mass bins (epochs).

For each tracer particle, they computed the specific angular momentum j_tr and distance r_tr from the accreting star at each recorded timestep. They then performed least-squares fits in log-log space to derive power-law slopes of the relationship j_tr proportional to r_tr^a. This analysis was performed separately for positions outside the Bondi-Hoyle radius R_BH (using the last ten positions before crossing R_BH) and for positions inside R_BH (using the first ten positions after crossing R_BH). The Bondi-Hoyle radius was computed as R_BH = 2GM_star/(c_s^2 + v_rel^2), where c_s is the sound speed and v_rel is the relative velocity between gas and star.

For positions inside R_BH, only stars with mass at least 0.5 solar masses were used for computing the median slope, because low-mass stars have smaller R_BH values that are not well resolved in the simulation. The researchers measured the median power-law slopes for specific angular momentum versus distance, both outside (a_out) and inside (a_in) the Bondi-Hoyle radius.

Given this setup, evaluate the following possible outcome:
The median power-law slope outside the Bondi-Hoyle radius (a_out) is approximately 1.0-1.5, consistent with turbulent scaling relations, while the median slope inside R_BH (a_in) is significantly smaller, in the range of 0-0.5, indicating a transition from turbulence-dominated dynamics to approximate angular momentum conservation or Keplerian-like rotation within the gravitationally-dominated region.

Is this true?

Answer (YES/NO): NO